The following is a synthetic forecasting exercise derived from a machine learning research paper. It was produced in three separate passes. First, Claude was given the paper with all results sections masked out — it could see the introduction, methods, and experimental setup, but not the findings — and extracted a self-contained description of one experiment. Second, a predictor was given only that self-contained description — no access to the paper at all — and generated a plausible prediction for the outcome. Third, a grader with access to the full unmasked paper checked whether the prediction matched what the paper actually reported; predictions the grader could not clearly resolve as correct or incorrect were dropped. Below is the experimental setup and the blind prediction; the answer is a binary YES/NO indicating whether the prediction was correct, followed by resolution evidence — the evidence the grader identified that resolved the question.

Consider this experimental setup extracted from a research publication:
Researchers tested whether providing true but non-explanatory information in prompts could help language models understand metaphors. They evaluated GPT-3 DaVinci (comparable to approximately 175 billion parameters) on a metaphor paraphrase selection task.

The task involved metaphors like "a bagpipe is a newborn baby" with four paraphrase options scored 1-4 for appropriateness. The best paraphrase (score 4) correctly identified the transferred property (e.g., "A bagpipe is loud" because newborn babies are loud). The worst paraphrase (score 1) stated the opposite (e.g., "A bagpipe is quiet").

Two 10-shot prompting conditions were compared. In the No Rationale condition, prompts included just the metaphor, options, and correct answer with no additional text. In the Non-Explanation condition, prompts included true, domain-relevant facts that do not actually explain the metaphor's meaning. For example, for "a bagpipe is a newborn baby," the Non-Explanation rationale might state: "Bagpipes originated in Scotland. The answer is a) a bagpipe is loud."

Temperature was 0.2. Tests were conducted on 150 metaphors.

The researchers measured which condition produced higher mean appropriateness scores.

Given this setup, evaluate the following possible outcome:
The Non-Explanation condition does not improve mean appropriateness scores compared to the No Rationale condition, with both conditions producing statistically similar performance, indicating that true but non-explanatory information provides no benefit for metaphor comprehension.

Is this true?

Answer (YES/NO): YES